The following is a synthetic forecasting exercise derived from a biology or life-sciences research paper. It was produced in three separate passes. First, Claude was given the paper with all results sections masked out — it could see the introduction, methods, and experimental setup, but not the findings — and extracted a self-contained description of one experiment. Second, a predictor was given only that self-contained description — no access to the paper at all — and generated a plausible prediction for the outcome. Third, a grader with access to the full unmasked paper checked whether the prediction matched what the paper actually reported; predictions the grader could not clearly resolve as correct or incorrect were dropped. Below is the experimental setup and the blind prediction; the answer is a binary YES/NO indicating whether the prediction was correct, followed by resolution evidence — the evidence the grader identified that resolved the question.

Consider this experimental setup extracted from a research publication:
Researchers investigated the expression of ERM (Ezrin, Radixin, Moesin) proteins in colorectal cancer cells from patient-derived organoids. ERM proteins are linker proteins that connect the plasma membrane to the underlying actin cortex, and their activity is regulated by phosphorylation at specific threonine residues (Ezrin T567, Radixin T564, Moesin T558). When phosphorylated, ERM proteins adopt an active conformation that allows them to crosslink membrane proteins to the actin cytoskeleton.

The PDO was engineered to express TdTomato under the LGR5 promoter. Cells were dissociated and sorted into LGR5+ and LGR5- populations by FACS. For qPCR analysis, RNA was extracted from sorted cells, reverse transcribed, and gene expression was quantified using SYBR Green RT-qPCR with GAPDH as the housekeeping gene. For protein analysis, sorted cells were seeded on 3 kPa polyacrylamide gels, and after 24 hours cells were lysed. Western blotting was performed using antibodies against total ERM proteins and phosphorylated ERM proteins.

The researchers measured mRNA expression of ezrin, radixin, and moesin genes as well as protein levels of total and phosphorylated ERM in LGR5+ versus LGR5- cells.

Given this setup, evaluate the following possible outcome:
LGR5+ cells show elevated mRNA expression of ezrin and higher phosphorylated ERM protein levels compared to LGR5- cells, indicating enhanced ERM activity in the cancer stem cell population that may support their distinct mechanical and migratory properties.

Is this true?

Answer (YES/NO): NO